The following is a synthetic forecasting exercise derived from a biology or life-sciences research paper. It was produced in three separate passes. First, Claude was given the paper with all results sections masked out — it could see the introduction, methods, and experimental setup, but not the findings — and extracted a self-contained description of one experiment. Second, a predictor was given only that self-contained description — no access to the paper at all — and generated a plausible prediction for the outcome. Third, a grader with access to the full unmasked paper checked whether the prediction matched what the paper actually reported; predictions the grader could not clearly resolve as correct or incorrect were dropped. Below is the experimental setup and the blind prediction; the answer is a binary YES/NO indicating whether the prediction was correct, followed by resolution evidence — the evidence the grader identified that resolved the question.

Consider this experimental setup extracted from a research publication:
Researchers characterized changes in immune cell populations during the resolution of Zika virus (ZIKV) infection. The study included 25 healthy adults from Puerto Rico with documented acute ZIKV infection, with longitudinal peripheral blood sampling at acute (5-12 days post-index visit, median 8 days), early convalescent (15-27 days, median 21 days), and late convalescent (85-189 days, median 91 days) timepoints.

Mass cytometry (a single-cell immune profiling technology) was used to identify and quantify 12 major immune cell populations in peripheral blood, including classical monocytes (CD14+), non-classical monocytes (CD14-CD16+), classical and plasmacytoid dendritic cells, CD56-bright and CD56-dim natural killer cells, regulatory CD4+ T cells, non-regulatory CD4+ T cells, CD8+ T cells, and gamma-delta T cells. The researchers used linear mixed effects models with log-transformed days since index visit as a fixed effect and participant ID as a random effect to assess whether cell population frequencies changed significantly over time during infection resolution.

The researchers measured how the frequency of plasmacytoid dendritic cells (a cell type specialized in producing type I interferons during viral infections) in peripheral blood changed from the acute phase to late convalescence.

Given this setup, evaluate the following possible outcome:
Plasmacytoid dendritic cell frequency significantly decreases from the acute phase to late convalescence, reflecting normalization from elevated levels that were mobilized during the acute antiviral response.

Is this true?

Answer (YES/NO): NO